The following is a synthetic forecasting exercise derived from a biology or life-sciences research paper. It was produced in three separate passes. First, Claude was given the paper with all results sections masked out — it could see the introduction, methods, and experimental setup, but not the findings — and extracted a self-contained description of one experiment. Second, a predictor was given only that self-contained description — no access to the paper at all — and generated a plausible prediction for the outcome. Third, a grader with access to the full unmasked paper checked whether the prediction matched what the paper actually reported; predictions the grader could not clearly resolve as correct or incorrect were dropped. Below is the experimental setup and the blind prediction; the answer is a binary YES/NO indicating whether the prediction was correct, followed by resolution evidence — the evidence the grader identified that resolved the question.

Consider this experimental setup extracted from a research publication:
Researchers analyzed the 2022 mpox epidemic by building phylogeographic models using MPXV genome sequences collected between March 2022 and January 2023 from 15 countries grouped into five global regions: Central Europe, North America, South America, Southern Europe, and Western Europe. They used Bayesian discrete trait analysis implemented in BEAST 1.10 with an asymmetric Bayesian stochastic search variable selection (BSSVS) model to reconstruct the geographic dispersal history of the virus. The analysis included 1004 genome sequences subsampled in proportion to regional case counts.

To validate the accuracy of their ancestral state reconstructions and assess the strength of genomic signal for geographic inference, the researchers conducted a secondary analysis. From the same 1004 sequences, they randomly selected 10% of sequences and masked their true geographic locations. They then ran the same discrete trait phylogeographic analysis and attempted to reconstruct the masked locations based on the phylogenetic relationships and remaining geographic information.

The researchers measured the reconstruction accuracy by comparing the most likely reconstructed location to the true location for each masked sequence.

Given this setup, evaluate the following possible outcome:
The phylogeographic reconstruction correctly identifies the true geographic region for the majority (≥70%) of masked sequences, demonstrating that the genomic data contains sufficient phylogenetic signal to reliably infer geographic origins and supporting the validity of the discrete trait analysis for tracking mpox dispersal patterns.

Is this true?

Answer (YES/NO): YES